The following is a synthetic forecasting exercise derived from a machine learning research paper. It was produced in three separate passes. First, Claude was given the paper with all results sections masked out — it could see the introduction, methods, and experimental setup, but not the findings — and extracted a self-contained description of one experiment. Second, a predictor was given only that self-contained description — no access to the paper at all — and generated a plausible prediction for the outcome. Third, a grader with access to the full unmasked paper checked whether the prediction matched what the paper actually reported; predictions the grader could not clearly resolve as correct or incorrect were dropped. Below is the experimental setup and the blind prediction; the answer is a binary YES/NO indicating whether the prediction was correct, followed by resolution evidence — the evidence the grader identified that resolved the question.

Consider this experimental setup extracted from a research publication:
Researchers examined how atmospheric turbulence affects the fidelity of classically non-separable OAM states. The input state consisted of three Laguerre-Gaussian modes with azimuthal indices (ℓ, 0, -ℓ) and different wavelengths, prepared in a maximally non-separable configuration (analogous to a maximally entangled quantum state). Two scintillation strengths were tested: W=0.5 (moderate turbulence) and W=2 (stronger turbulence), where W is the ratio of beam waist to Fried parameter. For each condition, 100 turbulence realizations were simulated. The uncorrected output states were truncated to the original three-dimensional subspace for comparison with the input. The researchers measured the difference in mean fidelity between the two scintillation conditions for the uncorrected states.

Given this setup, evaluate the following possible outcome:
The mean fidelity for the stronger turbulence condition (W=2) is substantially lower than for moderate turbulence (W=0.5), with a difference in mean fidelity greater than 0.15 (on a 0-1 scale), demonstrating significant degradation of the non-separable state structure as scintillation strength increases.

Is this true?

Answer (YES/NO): NO